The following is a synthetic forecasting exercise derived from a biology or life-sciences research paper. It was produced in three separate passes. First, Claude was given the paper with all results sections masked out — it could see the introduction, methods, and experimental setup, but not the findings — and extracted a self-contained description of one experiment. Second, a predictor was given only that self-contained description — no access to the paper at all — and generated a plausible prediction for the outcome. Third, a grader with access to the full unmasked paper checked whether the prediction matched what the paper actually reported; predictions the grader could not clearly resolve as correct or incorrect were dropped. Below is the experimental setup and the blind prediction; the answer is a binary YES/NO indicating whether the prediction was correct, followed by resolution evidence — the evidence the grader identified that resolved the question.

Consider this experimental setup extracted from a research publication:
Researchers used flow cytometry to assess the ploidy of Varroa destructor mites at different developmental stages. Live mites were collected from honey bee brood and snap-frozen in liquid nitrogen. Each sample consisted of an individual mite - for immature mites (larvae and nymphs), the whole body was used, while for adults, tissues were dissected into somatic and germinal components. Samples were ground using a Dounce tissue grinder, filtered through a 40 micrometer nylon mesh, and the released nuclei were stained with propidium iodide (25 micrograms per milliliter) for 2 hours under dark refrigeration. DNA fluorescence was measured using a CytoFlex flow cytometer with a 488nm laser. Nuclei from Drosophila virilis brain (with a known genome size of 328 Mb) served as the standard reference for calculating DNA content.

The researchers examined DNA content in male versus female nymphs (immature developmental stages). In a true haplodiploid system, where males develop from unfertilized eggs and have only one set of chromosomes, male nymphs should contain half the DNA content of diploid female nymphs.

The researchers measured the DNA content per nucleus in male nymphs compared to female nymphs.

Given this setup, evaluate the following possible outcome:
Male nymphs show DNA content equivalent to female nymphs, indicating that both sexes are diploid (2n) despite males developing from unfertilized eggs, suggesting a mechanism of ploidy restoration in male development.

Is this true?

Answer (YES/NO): NO